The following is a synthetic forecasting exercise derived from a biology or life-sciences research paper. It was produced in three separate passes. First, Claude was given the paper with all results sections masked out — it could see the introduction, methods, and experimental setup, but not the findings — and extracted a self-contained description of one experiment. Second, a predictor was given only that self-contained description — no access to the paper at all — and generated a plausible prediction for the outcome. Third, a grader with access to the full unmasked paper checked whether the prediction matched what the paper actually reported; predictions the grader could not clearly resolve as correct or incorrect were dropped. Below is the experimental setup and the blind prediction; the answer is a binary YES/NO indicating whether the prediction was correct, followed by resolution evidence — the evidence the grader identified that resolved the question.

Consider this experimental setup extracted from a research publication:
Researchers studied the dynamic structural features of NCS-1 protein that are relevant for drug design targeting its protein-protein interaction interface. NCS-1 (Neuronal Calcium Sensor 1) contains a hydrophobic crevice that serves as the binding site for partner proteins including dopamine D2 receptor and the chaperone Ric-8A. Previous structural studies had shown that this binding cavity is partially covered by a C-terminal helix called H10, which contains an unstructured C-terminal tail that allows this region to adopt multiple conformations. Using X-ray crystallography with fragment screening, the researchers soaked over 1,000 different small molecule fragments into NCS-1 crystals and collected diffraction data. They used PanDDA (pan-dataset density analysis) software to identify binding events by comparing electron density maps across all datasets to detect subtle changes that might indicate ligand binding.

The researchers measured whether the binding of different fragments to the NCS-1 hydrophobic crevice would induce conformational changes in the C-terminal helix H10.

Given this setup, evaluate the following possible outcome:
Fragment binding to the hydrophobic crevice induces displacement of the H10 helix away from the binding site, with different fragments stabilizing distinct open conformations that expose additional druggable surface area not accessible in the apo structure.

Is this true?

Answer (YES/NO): NO